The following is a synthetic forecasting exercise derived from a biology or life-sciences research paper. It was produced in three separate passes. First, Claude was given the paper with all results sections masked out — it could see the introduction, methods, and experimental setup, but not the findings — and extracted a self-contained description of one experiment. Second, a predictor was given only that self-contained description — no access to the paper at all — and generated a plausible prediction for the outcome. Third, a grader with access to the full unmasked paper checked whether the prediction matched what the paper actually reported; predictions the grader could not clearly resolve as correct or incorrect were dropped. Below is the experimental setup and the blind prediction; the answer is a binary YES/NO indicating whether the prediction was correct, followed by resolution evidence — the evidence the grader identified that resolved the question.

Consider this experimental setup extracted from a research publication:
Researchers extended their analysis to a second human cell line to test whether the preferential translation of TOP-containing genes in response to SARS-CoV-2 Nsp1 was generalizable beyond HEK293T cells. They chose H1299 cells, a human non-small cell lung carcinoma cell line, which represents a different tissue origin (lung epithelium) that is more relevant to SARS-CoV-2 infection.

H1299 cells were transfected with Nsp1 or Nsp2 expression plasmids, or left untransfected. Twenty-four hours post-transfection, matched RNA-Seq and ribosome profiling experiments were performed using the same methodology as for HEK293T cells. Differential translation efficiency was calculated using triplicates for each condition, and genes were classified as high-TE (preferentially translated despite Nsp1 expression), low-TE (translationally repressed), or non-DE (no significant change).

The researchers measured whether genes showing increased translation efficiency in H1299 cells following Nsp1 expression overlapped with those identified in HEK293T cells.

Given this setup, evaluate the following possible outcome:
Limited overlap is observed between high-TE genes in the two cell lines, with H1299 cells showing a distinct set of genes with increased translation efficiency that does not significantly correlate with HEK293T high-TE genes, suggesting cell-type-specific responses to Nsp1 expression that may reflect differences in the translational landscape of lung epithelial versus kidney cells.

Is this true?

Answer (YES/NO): NO